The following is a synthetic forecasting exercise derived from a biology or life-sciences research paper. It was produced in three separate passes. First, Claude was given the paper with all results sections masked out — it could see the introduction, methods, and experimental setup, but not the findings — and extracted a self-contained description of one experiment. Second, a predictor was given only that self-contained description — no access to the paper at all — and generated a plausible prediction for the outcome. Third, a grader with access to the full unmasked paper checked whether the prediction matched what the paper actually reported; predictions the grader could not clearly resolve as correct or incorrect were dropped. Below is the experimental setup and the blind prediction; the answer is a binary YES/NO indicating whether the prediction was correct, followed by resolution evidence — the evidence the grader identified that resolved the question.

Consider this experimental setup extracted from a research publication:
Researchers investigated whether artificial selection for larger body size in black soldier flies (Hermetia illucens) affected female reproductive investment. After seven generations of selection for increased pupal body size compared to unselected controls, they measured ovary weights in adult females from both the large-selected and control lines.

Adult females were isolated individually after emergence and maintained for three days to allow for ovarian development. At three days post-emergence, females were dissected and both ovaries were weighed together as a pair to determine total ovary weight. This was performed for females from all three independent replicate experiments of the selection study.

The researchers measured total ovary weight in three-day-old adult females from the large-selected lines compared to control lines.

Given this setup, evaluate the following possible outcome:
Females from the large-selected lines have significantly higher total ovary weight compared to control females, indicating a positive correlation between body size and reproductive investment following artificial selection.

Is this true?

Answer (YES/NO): NO